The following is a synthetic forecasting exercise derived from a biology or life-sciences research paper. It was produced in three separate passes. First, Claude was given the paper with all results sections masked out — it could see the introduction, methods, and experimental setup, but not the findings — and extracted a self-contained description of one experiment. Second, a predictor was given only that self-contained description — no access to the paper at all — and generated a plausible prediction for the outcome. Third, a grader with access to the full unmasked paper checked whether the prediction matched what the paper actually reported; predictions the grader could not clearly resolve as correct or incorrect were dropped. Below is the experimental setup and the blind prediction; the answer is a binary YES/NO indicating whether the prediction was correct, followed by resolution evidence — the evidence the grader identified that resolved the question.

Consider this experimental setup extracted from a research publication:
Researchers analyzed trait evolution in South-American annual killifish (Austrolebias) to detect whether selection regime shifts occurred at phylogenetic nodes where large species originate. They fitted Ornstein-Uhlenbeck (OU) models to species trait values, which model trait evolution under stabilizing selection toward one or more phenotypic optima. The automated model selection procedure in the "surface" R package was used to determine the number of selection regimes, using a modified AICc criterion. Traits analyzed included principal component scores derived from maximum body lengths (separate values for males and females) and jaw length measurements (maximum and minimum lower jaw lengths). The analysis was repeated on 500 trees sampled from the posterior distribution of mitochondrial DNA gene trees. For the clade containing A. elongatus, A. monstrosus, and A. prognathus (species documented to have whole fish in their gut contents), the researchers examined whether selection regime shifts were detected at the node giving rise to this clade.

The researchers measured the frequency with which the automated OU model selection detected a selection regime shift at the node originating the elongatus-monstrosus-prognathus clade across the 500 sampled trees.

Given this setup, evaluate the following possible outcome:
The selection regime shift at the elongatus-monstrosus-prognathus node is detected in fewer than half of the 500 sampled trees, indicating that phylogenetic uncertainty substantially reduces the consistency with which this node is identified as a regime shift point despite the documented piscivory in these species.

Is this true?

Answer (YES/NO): NO